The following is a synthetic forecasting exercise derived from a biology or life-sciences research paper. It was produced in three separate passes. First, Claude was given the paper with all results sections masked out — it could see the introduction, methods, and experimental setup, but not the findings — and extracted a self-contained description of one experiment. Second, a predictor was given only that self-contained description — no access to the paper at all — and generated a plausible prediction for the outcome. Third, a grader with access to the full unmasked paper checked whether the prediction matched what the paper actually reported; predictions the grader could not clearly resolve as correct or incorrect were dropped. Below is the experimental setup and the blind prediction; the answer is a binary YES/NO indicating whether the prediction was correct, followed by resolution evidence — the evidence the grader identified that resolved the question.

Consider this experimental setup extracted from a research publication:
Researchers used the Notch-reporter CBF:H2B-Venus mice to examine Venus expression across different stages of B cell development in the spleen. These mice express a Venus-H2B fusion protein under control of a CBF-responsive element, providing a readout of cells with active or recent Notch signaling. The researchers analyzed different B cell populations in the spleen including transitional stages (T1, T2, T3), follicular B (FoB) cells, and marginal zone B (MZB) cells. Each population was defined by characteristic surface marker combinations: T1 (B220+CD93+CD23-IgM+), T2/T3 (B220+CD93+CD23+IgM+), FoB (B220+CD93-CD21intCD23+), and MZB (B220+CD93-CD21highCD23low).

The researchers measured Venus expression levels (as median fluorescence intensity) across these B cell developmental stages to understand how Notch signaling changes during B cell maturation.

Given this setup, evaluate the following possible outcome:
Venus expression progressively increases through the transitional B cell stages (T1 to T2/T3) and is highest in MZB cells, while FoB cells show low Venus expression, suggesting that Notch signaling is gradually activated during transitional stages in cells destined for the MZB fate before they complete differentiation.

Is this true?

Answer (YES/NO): NO